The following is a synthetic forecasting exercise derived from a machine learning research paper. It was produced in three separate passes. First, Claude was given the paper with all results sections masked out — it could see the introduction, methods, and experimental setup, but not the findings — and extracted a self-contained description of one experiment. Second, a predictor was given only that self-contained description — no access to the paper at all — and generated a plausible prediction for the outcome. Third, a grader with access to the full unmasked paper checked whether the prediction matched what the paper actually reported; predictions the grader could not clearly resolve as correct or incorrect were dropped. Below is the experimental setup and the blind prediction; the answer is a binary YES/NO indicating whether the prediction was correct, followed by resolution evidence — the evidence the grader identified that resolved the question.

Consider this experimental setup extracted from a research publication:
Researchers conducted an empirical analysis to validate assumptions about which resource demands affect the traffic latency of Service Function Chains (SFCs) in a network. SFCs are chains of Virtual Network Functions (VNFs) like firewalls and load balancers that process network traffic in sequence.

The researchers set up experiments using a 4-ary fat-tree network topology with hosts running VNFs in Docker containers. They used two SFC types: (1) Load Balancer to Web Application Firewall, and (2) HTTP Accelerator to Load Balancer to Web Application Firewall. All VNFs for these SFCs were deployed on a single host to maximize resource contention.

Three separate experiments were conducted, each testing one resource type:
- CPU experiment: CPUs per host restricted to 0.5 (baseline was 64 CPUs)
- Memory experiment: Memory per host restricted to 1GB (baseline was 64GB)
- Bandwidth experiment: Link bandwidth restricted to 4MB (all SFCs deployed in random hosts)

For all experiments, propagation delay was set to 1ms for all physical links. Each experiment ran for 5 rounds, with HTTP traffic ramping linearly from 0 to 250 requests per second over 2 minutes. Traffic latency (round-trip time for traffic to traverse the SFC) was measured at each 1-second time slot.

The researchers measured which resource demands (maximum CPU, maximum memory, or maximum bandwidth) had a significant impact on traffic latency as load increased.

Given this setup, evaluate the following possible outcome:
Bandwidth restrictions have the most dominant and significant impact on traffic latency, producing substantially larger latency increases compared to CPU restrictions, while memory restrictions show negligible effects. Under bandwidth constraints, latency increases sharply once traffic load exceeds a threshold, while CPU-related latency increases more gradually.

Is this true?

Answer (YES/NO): NO